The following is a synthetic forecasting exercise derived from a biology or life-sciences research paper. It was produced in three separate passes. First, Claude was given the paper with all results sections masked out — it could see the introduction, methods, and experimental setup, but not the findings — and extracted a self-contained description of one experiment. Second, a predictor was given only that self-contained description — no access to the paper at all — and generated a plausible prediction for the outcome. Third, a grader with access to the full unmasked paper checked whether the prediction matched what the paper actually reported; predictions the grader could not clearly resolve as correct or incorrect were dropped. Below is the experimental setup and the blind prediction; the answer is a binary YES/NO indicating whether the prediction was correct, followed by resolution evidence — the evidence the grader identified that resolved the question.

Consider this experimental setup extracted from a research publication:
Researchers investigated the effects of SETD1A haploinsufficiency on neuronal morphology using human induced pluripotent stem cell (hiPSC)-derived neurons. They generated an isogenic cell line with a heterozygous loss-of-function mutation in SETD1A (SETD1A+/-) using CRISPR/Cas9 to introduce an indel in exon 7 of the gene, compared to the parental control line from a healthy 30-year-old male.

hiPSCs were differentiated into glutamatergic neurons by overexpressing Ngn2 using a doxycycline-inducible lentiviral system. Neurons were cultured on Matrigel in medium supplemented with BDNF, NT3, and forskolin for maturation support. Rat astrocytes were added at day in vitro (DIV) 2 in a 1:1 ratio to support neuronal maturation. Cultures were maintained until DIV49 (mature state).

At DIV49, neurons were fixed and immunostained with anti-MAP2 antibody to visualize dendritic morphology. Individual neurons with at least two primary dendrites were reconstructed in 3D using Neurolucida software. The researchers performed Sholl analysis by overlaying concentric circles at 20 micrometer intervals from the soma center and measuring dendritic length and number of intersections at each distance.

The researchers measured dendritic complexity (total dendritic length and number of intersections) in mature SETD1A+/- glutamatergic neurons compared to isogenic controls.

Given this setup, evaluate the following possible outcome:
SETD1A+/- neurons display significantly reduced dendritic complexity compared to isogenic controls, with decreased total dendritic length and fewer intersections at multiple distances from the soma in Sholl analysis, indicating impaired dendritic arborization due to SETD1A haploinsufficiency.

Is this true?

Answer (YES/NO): NO